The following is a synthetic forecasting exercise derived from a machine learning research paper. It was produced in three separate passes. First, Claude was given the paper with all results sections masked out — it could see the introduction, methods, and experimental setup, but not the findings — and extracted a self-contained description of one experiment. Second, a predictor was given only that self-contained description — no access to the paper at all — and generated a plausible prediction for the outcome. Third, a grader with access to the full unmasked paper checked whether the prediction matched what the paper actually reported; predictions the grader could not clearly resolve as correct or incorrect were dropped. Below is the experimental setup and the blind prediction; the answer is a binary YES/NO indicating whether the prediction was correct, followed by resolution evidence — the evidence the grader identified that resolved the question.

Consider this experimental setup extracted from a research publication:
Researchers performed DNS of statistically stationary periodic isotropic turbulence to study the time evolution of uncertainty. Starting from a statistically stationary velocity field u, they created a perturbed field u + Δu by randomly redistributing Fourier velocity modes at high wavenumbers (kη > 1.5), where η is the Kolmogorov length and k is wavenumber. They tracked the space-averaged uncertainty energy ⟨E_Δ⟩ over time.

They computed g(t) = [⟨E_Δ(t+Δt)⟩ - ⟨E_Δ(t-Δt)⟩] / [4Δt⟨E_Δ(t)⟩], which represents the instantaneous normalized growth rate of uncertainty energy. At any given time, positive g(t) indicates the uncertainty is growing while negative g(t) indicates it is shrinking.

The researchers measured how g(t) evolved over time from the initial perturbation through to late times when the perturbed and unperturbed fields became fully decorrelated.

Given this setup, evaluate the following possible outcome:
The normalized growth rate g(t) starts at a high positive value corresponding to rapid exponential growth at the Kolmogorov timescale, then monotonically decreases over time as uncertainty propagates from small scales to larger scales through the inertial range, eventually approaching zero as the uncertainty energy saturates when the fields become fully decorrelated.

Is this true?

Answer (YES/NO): NO